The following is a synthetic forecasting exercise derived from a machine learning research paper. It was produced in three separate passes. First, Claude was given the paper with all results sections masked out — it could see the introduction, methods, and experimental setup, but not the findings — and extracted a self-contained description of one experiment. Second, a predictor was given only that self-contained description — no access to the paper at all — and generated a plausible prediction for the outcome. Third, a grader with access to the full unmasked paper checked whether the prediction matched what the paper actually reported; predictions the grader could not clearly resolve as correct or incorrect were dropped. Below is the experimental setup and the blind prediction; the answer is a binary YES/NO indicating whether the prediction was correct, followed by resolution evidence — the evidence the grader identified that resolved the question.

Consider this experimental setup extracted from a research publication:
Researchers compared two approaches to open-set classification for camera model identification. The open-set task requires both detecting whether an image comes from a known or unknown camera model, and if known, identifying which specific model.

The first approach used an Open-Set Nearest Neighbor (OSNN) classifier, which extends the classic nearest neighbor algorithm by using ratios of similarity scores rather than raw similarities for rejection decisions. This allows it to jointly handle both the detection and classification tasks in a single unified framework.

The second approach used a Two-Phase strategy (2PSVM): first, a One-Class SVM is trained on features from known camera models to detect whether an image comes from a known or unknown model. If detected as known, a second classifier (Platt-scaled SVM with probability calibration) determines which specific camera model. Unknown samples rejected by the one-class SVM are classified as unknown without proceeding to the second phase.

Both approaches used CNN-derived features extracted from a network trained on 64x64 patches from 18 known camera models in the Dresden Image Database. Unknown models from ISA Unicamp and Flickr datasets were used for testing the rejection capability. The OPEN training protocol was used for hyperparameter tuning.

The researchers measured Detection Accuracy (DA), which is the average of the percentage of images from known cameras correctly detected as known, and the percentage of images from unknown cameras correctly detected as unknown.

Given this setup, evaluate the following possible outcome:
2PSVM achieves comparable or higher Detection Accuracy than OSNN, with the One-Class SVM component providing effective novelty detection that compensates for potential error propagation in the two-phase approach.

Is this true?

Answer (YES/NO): NO